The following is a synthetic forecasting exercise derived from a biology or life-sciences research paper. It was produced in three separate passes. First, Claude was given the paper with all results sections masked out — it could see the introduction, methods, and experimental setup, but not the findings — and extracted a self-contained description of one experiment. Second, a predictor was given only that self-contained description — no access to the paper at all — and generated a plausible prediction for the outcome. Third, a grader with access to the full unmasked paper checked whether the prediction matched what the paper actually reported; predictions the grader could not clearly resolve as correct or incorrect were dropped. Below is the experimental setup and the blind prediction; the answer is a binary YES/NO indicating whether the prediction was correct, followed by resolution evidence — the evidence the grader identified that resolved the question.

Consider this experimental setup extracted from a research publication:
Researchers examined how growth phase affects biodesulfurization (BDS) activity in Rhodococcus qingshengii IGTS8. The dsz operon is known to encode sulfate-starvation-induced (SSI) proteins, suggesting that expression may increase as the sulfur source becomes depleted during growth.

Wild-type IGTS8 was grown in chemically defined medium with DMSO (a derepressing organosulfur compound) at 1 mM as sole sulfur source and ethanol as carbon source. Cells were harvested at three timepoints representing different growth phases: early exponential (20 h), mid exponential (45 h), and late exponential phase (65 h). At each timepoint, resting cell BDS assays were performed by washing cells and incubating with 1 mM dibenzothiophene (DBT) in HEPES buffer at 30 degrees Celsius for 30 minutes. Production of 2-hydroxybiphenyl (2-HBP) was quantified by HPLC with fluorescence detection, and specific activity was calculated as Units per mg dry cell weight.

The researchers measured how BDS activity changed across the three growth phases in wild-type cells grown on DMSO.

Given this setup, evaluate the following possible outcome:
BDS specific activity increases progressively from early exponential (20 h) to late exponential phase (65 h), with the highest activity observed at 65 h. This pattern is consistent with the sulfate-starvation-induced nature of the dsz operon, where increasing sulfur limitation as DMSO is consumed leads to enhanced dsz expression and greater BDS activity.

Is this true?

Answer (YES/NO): NO